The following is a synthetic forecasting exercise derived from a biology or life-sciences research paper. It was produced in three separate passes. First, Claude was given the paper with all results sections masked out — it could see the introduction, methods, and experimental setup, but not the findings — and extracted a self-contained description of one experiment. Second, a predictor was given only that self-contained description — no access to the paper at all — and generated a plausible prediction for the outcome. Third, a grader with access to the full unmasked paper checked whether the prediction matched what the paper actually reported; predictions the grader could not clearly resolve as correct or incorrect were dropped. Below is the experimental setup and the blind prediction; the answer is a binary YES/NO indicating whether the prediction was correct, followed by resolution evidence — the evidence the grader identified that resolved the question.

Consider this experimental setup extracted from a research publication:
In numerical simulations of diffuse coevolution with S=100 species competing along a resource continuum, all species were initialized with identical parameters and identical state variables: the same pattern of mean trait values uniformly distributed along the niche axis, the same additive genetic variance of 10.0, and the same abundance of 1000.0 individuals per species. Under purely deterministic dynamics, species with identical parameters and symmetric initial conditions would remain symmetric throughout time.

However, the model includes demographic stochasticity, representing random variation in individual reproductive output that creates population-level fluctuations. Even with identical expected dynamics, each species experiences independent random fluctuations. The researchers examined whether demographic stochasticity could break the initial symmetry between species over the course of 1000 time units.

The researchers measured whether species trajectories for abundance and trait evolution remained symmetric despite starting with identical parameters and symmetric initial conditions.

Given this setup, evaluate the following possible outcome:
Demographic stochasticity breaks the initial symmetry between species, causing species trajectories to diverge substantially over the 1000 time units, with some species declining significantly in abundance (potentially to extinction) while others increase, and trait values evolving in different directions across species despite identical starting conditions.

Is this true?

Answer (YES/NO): YES